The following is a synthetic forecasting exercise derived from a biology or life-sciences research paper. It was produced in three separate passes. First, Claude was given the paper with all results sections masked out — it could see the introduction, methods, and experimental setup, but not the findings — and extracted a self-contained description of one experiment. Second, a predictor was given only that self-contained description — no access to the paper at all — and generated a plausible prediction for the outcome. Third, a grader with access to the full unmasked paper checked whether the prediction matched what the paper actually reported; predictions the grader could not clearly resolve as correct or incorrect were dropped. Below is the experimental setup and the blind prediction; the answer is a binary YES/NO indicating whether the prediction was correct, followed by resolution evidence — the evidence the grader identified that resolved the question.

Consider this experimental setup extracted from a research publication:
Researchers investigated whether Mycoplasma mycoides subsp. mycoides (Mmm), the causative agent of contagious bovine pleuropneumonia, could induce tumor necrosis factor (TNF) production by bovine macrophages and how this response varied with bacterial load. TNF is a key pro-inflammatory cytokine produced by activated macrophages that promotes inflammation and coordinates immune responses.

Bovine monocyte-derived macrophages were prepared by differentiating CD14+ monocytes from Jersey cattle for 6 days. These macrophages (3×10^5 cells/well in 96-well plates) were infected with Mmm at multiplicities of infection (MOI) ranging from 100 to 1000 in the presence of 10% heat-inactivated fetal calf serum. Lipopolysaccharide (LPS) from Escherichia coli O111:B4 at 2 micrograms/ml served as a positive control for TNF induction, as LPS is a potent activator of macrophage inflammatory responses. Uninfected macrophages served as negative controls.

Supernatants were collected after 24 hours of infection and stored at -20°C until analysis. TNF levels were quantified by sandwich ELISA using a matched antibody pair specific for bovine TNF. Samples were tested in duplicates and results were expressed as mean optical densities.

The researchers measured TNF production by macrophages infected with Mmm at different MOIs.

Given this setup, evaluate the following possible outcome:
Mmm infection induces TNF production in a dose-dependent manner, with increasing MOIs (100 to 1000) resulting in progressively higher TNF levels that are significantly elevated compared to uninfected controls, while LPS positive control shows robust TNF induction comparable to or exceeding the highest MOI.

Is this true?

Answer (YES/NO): NO